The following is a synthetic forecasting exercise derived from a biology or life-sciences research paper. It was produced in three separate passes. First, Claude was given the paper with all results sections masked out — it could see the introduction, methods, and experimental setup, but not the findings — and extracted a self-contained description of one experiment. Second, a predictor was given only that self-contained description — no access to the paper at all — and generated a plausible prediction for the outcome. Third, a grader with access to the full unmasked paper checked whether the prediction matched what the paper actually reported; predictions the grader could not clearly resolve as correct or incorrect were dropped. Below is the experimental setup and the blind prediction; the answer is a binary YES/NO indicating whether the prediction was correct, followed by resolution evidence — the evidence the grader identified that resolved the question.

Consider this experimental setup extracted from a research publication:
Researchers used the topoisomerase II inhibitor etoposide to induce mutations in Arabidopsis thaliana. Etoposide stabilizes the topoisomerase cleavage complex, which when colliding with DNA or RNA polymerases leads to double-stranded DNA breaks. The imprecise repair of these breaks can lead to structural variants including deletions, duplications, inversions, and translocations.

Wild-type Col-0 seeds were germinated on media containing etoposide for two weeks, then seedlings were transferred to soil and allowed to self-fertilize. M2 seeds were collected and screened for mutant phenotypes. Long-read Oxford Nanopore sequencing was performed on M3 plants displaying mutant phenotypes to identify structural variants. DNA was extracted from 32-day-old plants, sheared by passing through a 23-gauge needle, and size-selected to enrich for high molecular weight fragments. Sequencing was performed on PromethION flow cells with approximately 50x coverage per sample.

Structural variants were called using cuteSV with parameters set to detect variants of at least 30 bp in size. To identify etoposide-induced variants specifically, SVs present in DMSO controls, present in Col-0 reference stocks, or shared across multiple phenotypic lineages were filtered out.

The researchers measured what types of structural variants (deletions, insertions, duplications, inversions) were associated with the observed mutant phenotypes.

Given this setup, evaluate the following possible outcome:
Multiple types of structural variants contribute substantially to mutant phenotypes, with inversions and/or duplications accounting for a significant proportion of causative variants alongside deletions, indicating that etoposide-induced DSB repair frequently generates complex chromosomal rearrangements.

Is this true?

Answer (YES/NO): YES